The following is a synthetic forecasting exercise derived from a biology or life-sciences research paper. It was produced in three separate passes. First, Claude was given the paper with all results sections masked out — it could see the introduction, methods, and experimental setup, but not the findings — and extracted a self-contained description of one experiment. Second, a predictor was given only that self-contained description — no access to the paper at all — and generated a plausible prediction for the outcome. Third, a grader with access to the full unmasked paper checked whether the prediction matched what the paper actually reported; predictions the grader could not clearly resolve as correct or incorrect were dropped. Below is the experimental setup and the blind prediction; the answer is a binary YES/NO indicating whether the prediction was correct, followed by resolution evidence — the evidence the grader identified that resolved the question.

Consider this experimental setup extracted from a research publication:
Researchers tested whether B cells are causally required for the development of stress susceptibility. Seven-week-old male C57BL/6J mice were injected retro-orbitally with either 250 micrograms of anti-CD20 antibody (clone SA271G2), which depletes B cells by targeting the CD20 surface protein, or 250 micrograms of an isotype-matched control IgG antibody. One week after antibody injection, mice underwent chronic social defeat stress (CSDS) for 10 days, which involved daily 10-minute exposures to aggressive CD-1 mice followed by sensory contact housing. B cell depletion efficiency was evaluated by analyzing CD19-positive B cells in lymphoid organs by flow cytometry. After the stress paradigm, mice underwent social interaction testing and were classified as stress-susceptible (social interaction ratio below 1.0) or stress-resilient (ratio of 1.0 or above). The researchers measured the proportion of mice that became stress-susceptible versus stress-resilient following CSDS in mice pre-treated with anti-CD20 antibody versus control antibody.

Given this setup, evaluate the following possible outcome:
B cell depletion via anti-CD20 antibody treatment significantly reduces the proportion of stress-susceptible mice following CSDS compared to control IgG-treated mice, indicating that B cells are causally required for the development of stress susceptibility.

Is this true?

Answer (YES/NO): YES